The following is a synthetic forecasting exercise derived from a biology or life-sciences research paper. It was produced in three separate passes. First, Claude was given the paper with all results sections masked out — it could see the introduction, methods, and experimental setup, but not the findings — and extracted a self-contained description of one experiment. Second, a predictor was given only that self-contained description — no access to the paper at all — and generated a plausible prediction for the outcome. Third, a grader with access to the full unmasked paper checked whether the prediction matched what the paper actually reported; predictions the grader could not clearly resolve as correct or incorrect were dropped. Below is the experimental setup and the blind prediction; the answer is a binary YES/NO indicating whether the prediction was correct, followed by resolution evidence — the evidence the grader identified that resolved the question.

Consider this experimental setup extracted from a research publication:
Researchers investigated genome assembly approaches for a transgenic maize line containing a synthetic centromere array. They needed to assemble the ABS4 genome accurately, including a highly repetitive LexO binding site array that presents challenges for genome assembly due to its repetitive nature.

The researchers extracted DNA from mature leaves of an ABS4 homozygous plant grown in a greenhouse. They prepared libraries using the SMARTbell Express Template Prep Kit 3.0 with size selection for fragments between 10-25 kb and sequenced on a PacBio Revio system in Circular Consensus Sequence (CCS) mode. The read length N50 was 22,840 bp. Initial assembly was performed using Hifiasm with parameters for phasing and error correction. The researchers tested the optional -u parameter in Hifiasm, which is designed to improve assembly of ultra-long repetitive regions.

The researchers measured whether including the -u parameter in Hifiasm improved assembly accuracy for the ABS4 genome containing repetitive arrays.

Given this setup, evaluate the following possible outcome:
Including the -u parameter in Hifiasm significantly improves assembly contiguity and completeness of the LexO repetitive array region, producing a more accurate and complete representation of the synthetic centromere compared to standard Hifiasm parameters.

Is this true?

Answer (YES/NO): NO